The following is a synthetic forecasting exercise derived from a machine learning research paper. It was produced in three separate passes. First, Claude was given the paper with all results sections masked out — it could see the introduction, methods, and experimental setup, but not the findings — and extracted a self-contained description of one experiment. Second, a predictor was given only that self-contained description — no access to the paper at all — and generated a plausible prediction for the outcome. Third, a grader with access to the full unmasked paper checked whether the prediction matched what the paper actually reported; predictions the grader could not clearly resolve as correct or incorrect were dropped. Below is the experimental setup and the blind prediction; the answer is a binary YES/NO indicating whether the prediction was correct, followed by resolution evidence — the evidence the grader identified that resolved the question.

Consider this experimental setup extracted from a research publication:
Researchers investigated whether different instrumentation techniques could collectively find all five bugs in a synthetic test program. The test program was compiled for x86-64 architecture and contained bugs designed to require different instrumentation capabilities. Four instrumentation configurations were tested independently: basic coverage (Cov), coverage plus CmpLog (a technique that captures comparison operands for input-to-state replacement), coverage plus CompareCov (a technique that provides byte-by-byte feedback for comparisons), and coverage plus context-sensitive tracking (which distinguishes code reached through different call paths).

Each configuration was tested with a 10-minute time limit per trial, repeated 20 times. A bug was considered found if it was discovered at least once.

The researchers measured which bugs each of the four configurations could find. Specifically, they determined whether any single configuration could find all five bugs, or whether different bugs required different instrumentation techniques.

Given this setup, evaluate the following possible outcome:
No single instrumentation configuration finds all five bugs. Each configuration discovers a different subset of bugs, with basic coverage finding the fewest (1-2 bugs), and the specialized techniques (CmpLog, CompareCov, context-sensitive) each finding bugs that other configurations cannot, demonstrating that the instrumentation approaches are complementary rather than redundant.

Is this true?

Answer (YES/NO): YES